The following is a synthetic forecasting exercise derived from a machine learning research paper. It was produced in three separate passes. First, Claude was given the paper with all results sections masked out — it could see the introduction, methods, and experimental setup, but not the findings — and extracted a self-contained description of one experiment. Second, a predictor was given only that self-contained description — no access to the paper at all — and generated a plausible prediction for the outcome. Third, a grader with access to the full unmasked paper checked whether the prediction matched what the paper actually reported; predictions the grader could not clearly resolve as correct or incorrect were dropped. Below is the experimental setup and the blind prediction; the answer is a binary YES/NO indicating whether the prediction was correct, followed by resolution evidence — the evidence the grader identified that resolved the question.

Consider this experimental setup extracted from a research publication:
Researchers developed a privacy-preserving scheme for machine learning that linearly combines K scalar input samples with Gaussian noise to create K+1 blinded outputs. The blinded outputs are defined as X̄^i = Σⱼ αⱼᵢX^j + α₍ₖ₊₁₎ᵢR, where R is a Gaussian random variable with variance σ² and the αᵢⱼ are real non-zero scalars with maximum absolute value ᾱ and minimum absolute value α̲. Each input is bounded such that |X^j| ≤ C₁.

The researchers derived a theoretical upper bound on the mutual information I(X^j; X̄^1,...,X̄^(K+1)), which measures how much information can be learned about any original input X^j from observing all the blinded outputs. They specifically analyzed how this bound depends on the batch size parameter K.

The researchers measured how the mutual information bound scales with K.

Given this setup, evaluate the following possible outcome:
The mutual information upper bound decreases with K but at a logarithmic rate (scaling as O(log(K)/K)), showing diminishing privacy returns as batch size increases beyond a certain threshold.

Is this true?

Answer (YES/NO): NO